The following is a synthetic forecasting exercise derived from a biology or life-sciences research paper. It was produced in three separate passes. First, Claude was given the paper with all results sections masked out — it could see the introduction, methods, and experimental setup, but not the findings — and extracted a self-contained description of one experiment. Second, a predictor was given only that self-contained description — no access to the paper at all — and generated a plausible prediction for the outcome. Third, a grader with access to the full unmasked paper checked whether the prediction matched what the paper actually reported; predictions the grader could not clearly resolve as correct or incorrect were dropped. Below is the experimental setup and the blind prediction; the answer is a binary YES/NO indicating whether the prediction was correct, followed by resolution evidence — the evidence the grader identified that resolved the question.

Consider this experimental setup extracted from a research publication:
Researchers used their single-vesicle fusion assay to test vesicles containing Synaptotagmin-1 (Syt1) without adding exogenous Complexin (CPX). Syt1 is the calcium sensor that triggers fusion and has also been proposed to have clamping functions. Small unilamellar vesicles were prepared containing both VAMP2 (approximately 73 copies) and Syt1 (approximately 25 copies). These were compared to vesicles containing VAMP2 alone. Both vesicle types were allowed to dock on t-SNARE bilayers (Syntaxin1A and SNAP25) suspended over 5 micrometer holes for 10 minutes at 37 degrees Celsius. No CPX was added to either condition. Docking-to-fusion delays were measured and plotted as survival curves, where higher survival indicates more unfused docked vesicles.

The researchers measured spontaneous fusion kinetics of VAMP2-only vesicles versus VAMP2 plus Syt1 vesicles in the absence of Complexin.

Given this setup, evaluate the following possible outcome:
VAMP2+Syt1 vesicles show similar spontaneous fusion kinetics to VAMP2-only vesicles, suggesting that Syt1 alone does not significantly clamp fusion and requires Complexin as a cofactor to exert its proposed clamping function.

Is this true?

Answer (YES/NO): NO